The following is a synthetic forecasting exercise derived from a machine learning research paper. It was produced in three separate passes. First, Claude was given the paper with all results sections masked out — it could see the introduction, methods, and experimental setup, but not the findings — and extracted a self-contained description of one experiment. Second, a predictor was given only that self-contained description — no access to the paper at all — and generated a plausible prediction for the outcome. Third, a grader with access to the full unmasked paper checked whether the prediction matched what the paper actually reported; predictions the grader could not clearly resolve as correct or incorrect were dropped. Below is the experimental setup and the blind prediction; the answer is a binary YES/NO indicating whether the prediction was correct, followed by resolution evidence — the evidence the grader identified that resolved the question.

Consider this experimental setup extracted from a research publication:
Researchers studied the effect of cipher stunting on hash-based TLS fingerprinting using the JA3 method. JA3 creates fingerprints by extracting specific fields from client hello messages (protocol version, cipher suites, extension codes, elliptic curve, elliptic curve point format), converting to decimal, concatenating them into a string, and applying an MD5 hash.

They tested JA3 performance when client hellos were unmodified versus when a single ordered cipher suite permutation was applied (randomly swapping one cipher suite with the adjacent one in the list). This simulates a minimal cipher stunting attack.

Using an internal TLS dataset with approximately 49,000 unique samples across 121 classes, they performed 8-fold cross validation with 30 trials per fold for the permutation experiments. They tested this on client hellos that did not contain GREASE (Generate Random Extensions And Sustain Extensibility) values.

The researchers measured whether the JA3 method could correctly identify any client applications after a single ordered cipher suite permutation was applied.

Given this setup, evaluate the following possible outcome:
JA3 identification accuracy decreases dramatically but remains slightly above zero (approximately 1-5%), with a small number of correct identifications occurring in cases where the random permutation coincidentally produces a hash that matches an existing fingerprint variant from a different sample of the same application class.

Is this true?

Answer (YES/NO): NO